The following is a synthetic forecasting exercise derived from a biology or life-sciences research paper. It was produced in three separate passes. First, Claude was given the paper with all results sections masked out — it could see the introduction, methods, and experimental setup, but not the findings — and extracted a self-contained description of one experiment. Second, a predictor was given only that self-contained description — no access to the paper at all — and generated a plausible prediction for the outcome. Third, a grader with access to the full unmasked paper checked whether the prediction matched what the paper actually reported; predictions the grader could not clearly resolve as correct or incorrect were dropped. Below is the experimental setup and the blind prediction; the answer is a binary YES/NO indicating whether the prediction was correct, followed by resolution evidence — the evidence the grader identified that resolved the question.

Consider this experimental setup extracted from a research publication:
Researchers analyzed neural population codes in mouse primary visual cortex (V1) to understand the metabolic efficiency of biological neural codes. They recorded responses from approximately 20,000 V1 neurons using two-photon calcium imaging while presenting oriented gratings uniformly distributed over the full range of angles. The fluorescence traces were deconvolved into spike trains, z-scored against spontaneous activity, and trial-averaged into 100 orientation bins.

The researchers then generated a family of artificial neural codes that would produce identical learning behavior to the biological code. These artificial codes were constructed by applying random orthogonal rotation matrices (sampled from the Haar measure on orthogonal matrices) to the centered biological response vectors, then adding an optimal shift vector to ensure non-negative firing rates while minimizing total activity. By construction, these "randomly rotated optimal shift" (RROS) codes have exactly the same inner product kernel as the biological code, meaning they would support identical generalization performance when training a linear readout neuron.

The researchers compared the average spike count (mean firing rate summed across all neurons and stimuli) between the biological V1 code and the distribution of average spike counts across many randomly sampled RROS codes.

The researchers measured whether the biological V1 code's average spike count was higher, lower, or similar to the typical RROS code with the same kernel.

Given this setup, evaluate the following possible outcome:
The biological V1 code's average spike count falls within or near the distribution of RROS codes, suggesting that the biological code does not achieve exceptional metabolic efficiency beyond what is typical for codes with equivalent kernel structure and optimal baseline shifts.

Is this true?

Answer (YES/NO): NO